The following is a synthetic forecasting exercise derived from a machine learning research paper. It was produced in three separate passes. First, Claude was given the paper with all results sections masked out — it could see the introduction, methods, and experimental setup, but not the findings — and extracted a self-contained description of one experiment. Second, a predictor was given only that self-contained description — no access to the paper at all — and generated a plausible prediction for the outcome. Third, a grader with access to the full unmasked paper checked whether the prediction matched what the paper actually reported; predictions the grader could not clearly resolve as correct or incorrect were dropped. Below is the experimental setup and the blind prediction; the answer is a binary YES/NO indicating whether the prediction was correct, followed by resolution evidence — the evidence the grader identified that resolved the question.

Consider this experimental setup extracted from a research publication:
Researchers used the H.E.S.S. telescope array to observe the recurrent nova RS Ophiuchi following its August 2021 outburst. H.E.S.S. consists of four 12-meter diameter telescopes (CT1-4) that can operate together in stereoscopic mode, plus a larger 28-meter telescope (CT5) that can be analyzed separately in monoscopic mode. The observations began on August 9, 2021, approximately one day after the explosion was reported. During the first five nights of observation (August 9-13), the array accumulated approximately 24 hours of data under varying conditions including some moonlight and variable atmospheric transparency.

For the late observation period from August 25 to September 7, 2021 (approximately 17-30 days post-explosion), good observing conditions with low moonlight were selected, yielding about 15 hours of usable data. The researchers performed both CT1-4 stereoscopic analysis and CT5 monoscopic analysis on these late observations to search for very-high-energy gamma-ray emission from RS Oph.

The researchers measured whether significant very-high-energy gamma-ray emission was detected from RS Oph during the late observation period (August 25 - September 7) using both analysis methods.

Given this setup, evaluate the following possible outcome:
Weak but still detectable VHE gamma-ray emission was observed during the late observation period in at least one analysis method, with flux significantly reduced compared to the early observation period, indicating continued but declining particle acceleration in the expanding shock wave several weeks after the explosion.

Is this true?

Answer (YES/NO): YES